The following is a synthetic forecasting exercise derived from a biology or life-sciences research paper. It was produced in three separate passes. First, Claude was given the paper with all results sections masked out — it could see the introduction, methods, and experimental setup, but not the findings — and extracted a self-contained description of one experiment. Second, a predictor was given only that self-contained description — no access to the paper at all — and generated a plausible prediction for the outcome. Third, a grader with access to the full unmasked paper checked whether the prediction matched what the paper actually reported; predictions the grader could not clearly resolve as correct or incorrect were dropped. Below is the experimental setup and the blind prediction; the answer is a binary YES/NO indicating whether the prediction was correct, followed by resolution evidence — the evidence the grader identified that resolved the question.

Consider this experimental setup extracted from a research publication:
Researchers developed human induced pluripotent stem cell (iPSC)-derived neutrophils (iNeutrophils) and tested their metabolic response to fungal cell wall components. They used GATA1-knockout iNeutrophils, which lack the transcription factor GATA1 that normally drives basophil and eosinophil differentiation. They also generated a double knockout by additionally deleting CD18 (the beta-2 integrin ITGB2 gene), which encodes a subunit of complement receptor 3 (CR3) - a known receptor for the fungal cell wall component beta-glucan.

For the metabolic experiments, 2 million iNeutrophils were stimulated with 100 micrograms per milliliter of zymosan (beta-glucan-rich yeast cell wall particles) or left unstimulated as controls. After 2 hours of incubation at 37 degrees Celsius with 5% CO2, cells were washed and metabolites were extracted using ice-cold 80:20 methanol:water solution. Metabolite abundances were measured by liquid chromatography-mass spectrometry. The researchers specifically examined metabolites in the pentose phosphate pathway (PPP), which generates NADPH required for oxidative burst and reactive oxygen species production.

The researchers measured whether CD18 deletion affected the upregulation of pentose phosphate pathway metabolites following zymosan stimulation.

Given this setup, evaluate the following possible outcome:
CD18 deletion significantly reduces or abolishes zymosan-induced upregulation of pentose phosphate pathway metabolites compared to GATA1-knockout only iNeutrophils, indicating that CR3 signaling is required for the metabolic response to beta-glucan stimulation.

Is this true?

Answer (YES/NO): NO